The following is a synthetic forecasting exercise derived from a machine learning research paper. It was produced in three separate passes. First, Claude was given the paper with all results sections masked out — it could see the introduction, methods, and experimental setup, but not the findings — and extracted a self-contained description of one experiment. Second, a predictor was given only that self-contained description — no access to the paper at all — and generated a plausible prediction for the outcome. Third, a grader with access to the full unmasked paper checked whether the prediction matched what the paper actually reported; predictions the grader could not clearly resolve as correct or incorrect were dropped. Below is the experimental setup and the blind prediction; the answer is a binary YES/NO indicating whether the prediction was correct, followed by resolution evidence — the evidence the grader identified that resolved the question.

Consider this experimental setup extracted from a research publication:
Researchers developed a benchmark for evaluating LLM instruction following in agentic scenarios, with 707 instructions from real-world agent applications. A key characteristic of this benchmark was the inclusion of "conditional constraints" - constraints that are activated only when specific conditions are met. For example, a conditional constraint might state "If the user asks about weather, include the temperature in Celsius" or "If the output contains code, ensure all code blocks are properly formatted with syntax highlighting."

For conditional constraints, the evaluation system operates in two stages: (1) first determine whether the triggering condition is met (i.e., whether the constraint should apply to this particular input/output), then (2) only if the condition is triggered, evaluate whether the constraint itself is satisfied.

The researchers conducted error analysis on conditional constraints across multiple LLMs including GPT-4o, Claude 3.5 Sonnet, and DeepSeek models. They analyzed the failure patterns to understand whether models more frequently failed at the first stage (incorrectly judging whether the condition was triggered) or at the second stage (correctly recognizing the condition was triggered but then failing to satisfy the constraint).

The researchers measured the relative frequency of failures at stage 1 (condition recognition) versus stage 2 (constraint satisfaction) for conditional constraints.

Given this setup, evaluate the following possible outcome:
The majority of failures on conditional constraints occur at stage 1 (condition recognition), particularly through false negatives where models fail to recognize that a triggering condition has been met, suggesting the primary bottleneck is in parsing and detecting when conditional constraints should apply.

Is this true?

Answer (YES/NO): NO